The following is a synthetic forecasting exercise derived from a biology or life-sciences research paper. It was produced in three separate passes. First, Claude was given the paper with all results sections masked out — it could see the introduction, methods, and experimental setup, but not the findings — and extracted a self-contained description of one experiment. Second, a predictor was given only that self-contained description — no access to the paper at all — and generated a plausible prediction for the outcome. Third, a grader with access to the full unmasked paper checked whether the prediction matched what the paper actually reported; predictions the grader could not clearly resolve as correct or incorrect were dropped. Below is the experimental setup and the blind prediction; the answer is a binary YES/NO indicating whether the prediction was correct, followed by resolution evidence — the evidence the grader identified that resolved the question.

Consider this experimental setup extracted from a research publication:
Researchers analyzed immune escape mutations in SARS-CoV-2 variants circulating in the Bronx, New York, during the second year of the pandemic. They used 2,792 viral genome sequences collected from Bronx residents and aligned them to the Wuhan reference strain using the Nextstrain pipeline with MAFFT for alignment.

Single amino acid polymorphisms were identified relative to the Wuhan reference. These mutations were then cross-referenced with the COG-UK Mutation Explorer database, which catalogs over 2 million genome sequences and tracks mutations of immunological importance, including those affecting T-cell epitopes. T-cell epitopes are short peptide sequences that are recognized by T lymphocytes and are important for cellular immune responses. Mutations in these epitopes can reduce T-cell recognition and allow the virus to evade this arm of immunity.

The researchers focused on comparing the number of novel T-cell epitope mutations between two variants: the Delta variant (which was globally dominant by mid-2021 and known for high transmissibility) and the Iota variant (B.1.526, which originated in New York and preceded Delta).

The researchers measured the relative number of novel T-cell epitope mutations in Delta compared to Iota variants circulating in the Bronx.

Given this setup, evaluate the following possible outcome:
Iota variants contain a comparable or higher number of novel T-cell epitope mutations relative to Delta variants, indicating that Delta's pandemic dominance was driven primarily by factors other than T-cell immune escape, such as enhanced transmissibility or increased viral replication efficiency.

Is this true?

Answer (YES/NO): YES